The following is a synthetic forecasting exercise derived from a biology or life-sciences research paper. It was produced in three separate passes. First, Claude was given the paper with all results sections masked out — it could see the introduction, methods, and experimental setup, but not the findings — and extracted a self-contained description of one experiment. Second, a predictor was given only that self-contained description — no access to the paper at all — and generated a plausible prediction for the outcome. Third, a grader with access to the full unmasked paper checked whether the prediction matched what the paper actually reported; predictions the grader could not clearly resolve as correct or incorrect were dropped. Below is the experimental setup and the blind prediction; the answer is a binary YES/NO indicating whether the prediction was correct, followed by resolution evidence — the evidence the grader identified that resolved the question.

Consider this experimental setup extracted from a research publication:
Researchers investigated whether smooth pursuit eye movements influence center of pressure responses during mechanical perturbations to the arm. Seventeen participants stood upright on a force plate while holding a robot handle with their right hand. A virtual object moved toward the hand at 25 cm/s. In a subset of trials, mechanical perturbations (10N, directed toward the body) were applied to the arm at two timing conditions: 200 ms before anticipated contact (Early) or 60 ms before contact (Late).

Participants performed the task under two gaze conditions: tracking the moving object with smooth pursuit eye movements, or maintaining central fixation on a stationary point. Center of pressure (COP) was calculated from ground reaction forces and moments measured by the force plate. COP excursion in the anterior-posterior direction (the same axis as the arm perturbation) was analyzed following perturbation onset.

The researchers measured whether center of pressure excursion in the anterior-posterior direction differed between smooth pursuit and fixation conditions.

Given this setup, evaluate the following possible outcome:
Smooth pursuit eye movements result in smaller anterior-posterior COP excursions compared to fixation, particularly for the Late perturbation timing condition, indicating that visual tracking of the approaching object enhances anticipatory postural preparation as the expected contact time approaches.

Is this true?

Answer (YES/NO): NO